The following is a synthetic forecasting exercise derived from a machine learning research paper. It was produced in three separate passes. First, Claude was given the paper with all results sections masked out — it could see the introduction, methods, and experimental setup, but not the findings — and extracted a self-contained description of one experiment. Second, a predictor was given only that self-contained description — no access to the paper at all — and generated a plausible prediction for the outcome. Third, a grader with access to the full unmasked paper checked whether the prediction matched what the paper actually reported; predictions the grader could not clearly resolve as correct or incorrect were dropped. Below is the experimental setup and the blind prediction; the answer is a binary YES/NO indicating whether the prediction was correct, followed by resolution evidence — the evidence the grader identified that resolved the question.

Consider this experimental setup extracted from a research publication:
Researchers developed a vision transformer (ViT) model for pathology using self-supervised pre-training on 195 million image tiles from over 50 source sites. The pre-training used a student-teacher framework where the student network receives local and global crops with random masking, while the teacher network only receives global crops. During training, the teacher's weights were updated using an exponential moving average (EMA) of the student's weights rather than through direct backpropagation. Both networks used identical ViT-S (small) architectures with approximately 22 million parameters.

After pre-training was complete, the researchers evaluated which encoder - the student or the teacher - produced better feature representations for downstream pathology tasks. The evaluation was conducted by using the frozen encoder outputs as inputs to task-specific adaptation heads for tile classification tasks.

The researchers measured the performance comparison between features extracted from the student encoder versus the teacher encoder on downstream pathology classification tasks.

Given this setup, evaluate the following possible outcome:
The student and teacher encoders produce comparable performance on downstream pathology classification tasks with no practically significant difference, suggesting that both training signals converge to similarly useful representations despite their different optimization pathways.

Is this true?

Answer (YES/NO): NO